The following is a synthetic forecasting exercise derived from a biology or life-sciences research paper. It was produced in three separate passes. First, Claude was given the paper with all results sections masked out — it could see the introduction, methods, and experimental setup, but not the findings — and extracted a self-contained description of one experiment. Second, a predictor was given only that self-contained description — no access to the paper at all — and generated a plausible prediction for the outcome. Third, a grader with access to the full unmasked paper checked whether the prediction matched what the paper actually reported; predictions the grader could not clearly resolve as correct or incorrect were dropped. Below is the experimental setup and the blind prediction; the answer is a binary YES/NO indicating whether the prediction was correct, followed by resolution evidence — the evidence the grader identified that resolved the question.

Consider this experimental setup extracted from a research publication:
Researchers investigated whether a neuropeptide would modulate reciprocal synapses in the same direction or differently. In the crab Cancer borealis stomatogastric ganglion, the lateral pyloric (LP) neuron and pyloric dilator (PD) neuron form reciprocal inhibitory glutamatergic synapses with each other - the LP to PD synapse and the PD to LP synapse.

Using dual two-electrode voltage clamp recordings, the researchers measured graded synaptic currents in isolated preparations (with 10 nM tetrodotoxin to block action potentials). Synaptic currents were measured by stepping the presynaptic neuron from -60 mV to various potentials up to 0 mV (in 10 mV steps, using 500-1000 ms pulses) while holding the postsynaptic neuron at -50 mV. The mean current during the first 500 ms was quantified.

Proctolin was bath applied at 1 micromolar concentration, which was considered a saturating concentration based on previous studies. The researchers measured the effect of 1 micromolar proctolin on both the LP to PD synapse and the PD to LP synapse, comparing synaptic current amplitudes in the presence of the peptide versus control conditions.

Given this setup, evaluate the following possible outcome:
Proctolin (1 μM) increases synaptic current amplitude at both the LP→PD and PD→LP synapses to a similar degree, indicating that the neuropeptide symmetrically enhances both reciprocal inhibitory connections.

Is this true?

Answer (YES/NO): NO